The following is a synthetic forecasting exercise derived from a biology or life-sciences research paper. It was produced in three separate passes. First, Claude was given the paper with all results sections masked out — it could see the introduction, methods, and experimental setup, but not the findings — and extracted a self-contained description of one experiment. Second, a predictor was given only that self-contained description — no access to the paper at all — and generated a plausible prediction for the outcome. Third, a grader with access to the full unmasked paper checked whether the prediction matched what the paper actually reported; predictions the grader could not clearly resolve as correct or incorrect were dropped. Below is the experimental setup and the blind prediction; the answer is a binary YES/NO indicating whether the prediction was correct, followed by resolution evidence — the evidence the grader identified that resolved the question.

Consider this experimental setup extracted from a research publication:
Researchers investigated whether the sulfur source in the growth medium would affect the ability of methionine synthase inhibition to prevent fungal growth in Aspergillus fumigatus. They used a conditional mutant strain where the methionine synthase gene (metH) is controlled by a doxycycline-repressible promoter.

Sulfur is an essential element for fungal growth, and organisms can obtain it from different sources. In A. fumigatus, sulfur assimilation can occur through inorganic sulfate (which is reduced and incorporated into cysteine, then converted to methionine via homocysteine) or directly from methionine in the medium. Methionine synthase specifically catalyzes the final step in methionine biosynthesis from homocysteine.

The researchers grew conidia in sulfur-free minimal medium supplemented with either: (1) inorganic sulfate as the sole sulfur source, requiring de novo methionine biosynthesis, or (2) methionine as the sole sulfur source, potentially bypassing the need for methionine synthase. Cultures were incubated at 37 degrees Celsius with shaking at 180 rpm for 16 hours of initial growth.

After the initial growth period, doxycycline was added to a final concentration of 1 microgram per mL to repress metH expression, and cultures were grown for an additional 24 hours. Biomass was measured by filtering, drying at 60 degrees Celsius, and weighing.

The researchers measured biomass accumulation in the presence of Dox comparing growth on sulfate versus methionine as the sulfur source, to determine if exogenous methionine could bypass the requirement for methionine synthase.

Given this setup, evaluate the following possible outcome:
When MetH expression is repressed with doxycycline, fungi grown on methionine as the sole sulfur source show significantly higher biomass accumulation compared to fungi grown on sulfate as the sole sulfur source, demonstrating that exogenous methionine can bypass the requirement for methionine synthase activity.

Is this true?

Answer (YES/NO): NO